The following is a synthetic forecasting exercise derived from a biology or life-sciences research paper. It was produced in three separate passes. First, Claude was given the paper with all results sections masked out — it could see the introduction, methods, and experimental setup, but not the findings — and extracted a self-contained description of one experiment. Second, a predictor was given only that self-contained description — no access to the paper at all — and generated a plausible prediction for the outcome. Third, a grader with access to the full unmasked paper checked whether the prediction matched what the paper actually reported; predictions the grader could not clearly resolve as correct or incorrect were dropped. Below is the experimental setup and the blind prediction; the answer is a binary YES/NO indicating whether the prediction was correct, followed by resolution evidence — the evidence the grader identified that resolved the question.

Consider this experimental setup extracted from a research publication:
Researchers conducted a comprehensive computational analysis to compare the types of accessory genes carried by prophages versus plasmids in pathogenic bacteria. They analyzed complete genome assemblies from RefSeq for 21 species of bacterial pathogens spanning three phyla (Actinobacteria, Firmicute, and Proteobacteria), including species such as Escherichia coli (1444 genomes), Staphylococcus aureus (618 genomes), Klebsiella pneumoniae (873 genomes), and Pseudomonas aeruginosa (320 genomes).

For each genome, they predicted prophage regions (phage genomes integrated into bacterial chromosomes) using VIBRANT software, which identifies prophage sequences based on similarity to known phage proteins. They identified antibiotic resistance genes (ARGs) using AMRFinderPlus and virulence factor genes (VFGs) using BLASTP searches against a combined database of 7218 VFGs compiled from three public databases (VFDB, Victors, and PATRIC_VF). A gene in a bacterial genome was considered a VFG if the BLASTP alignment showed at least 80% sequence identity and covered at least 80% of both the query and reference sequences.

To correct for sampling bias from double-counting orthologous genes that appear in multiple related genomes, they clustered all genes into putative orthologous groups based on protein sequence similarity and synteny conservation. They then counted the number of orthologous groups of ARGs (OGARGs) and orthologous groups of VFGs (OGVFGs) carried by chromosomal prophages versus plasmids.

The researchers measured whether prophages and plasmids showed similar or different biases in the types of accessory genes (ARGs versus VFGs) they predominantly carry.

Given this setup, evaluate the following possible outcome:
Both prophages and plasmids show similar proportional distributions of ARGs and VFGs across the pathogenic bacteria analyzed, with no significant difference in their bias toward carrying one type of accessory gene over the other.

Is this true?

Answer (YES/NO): NO